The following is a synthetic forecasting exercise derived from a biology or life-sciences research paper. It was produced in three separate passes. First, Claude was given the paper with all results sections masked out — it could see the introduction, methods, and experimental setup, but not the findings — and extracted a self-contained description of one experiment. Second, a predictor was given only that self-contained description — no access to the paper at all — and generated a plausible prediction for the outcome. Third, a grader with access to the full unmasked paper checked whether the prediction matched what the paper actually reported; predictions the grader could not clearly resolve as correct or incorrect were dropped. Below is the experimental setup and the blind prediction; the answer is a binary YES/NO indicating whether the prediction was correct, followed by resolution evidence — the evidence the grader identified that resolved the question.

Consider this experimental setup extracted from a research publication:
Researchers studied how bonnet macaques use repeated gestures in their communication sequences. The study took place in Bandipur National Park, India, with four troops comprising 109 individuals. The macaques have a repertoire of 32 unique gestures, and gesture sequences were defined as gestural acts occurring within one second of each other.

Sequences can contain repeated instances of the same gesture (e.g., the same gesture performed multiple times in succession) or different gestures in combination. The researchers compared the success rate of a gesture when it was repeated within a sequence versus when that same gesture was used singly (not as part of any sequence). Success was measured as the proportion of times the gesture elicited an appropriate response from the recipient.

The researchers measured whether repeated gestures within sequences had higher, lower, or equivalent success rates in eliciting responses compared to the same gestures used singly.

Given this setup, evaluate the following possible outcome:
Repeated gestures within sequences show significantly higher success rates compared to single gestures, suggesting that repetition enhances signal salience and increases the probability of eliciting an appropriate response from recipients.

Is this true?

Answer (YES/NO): NO